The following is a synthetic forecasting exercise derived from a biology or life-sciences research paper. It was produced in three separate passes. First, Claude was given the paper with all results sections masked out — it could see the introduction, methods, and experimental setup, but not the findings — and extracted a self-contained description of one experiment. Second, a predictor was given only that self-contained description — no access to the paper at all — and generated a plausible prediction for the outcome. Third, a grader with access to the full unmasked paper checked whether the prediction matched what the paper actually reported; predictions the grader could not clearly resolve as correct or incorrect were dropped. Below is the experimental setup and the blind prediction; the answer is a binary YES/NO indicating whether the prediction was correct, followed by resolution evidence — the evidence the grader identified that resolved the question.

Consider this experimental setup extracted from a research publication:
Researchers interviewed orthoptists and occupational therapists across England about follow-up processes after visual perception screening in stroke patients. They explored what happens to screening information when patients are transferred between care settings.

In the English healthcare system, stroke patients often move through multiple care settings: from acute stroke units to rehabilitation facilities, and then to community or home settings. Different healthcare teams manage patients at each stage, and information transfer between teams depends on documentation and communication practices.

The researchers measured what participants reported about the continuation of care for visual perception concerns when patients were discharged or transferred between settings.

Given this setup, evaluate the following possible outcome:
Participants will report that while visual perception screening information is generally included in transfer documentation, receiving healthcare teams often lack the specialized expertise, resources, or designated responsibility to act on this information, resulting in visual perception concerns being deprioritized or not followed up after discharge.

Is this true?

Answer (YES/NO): NO